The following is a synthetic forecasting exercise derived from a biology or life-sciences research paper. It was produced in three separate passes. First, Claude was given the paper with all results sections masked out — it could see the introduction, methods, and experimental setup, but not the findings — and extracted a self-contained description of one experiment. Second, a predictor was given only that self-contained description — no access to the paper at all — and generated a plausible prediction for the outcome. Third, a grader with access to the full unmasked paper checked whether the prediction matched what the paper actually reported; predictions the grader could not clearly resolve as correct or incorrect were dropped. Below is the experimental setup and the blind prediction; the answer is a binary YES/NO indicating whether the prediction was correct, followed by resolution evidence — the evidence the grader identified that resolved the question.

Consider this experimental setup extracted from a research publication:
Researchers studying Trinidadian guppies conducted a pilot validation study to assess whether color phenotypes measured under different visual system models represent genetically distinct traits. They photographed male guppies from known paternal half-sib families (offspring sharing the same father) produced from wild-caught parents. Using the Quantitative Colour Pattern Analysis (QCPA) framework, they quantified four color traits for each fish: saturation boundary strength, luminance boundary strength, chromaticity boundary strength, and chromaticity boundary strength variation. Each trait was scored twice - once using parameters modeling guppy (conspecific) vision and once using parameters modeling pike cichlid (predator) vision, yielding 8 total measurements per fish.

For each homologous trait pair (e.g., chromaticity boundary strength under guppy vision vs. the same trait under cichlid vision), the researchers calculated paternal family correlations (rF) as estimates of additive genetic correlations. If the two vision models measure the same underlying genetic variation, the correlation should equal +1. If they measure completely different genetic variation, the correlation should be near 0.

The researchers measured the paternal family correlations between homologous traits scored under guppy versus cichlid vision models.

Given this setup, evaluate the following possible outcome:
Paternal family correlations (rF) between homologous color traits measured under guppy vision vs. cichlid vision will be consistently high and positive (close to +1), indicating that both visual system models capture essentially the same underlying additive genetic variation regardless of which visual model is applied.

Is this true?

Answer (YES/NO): NO